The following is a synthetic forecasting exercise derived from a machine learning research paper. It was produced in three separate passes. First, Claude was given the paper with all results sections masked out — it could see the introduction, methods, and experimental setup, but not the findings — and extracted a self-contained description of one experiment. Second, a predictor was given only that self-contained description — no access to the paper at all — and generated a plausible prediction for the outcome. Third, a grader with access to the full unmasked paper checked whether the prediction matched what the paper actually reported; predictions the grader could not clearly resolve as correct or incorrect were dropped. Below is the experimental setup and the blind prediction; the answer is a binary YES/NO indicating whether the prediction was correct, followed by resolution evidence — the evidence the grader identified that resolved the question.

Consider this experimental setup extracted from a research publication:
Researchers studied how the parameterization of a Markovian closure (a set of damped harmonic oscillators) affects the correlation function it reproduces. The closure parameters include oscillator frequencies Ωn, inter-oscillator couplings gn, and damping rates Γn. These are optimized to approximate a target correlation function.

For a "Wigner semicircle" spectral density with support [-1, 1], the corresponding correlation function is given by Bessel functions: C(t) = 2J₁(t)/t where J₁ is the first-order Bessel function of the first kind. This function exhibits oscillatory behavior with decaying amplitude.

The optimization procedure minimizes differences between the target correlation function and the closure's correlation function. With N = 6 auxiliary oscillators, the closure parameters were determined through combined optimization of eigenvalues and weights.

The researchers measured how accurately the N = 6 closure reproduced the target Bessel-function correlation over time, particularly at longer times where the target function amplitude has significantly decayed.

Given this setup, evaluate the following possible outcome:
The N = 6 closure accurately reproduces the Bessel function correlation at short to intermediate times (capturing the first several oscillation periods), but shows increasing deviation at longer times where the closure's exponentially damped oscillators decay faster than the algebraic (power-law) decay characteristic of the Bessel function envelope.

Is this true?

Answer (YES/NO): YES